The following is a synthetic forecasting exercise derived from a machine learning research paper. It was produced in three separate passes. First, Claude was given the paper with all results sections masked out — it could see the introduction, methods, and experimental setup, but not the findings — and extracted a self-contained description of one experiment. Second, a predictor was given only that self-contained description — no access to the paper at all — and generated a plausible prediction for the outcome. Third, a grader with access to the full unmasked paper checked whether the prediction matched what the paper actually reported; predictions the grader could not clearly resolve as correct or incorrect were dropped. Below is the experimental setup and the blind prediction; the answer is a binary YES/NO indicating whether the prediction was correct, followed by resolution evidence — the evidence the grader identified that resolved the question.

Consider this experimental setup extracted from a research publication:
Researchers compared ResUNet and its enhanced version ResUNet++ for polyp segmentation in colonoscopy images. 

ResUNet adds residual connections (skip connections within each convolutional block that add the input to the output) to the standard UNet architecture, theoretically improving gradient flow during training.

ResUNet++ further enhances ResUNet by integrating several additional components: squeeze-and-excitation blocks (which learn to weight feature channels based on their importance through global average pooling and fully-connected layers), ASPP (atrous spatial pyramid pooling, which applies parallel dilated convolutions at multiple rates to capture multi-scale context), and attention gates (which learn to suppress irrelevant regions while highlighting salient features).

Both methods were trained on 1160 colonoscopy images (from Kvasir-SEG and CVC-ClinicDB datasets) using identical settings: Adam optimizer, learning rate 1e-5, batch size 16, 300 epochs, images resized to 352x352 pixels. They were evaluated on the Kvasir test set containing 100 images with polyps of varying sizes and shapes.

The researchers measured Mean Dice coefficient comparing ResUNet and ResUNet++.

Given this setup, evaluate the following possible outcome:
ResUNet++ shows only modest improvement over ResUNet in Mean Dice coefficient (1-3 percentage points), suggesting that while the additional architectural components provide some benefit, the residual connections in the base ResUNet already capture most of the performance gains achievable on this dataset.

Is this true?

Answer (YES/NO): NO